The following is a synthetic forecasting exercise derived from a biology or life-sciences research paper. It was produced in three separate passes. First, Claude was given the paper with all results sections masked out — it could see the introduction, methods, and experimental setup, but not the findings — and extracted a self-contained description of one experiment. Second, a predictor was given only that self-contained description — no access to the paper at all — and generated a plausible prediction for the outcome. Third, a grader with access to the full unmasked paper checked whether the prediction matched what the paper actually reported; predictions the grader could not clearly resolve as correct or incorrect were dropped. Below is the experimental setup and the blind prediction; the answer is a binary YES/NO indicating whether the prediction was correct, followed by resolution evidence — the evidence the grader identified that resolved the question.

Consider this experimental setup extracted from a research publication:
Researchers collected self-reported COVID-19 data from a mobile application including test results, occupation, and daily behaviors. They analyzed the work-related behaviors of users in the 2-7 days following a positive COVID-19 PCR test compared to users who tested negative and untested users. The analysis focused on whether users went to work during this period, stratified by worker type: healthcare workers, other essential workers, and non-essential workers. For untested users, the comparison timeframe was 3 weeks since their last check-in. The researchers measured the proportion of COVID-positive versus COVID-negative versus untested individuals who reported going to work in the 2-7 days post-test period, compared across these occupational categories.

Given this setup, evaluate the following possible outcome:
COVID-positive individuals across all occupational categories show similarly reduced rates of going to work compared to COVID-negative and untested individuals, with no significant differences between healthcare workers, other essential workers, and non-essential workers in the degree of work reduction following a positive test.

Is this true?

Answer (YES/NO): NO